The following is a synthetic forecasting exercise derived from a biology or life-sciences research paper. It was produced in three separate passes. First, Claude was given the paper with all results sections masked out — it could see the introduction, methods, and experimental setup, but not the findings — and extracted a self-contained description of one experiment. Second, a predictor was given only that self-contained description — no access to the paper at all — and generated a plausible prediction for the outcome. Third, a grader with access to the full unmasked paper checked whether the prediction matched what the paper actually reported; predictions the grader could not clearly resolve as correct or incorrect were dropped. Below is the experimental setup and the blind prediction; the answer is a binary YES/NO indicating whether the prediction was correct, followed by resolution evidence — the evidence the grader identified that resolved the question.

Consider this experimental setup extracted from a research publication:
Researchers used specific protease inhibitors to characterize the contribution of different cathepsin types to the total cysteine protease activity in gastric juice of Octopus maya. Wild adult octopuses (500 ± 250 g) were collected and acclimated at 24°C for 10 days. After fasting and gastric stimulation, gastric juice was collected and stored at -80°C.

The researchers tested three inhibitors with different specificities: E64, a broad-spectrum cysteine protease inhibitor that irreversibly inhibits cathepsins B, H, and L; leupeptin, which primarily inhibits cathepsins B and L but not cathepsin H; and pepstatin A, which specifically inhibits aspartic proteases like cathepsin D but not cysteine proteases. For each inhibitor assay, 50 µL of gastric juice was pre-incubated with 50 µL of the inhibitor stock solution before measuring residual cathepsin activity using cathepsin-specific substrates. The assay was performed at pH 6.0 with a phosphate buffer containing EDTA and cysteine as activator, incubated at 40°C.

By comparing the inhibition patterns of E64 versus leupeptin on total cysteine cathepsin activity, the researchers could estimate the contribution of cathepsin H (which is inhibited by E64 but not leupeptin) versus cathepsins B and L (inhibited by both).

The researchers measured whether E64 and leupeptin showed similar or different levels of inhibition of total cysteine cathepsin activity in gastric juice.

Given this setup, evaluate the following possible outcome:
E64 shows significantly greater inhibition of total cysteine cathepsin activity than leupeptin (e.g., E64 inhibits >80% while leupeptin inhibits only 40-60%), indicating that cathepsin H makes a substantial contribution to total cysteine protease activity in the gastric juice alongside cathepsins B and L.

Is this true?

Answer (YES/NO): NO